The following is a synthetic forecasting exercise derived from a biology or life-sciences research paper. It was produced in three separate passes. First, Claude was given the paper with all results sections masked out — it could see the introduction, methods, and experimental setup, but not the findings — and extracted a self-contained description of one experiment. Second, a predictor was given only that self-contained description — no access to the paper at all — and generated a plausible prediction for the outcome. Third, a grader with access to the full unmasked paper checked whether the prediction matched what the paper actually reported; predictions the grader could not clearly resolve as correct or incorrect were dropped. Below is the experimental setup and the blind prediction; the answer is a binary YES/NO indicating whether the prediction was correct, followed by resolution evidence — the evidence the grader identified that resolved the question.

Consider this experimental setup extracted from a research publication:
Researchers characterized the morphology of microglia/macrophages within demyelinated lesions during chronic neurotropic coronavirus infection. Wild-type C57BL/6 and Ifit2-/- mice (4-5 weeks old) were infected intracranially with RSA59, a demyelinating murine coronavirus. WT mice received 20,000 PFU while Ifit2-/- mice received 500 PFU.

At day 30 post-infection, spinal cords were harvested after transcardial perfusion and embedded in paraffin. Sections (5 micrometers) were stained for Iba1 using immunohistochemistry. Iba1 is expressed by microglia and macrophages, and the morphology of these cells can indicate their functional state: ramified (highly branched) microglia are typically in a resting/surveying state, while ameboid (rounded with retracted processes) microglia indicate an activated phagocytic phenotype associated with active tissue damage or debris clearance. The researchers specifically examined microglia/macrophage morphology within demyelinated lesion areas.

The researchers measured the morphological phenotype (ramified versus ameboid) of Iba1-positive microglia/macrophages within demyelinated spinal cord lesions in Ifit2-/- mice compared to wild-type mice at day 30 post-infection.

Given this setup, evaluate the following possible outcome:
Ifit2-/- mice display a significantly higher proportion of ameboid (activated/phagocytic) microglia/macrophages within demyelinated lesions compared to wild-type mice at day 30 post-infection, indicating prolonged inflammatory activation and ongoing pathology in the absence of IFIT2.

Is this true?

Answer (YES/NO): YES